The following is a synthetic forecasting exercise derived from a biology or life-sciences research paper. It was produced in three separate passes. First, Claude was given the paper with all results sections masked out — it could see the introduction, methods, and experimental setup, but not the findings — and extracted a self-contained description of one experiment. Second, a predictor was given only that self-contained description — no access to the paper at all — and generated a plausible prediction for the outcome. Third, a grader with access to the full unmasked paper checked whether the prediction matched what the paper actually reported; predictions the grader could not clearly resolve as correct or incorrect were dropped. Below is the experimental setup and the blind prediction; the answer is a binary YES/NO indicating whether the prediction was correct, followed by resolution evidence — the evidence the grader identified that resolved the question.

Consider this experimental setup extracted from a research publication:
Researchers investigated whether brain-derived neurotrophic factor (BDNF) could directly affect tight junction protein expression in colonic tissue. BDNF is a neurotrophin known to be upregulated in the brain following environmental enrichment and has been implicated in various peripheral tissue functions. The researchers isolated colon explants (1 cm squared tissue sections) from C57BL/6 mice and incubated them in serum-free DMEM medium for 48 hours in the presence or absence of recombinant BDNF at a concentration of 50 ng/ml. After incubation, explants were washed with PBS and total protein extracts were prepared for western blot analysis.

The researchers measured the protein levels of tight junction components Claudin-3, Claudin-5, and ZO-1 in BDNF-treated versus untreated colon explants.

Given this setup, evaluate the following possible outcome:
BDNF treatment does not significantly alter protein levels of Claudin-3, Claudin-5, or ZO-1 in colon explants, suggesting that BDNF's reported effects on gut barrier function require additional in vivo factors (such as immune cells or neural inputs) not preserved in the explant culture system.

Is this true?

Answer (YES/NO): NO